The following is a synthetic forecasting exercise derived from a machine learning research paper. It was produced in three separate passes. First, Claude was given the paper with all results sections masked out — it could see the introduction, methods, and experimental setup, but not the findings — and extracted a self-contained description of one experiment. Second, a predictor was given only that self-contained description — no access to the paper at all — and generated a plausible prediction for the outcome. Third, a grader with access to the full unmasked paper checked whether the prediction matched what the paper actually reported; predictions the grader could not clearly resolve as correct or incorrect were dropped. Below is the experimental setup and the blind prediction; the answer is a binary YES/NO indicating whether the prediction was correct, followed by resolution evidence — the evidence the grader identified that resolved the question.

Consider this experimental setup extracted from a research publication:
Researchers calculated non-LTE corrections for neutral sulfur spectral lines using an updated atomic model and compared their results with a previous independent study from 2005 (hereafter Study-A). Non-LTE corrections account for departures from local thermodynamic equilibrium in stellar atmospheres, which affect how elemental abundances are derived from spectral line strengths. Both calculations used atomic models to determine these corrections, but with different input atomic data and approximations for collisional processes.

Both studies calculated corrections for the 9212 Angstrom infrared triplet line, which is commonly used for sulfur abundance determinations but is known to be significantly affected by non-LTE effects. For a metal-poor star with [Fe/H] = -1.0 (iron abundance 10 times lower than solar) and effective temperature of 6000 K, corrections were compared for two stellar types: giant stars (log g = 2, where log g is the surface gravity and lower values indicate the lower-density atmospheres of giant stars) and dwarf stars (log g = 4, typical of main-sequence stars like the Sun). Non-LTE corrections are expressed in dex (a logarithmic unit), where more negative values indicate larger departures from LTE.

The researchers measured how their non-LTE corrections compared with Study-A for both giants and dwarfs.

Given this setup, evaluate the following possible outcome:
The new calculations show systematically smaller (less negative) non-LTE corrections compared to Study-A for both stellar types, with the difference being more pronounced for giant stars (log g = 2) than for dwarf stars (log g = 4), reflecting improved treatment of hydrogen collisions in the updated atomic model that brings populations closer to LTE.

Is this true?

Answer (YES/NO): NO